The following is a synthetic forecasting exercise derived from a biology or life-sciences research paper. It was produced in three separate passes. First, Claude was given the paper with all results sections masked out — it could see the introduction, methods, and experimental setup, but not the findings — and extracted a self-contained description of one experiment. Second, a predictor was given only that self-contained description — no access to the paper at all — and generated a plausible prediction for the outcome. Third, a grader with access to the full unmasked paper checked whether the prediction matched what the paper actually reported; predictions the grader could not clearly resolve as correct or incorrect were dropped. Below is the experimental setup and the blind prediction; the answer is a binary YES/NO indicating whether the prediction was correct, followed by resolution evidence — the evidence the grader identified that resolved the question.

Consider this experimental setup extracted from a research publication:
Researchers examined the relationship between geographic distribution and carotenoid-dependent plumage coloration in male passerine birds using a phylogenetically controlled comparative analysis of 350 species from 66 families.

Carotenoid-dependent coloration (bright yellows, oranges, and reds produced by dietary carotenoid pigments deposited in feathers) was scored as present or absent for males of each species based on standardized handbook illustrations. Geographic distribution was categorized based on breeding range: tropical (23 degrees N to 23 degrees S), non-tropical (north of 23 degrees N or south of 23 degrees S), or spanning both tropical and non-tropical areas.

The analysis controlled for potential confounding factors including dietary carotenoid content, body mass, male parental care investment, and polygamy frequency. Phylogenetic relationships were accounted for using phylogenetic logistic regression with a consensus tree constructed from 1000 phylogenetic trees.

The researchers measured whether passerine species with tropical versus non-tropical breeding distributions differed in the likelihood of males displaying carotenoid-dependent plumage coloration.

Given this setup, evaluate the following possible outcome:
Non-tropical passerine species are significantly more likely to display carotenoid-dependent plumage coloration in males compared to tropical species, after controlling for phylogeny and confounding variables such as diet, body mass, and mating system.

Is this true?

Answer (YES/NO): NO